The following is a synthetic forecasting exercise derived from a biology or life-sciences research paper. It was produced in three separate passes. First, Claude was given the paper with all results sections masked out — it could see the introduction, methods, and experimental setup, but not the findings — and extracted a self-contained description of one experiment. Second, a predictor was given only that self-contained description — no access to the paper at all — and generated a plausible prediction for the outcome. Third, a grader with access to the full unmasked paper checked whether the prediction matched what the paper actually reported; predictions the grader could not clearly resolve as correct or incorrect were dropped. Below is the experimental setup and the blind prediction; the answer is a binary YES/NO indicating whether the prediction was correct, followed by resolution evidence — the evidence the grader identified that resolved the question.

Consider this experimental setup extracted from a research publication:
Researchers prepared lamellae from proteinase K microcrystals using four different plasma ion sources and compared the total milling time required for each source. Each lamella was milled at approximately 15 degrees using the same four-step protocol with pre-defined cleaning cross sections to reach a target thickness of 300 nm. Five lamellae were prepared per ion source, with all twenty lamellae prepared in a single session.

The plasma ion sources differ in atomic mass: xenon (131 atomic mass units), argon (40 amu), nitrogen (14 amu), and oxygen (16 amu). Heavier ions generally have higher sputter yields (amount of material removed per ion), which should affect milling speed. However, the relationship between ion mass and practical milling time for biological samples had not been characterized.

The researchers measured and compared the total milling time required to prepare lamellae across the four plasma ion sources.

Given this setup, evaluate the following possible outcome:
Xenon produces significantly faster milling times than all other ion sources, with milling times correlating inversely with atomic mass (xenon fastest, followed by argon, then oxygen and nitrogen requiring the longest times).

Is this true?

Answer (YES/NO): NO